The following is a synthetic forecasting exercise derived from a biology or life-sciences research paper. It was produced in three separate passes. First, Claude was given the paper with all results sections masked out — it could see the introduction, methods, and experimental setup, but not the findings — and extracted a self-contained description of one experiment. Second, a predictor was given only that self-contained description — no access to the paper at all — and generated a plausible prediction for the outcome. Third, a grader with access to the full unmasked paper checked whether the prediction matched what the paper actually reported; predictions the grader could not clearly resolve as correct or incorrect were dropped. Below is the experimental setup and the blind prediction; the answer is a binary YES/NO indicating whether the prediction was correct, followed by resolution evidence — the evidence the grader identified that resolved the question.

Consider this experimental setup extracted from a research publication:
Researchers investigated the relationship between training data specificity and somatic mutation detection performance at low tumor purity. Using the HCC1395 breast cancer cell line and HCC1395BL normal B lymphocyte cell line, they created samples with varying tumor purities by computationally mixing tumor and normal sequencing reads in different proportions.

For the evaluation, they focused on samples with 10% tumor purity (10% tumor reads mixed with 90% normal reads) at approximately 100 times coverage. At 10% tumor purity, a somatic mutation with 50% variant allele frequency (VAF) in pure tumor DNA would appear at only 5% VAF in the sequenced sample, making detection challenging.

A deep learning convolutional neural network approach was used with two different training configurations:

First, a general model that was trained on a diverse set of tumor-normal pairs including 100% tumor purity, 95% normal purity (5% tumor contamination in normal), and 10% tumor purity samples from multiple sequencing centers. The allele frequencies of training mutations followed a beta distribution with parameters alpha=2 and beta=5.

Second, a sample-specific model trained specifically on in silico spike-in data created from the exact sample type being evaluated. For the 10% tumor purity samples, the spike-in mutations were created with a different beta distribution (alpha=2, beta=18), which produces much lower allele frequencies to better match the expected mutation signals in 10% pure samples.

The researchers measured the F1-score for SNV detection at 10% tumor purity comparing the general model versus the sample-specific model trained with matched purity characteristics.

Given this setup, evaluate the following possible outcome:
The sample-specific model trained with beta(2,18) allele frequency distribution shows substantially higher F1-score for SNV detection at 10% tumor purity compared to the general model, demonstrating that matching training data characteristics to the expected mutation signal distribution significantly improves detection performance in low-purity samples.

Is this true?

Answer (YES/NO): NO